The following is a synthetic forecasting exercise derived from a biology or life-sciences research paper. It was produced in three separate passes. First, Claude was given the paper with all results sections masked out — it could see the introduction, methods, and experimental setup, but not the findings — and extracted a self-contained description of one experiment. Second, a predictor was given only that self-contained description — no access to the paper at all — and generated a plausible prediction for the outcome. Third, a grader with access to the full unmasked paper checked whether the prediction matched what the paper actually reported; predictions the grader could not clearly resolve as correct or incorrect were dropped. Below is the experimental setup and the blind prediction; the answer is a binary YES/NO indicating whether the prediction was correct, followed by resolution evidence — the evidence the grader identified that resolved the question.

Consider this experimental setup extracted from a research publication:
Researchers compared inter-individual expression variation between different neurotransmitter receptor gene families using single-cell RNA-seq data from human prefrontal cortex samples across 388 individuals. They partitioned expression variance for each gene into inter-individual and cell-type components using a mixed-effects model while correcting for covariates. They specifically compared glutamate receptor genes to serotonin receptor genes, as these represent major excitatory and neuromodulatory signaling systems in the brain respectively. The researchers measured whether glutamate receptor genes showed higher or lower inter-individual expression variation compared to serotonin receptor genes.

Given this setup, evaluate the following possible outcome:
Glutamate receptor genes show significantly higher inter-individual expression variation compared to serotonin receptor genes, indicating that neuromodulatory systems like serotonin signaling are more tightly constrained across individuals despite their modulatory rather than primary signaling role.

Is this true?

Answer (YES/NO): YES